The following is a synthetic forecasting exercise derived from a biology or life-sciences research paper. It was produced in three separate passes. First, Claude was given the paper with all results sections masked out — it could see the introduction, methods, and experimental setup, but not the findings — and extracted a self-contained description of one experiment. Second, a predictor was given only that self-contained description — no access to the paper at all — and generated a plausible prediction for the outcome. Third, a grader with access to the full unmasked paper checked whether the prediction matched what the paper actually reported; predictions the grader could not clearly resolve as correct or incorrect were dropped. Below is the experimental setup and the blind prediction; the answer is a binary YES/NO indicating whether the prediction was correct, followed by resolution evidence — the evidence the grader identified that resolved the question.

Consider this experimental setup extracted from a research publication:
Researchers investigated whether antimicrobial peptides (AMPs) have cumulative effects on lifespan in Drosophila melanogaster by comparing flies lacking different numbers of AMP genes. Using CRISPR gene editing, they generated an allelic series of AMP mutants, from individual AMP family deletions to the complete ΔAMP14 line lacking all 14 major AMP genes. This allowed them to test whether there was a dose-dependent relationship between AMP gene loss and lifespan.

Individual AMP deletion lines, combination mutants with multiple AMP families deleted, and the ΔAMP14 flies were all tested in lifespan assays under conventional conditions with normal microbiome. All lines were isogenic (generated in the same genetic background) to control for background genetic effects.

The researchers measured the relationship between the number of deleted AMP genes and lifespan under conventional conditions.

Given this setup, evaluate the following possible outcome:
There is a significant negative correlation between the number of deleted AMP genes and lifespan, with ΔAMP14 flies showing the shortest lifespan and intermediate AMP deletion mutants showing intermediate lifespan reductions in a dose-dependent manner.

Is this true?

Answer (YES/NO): NO